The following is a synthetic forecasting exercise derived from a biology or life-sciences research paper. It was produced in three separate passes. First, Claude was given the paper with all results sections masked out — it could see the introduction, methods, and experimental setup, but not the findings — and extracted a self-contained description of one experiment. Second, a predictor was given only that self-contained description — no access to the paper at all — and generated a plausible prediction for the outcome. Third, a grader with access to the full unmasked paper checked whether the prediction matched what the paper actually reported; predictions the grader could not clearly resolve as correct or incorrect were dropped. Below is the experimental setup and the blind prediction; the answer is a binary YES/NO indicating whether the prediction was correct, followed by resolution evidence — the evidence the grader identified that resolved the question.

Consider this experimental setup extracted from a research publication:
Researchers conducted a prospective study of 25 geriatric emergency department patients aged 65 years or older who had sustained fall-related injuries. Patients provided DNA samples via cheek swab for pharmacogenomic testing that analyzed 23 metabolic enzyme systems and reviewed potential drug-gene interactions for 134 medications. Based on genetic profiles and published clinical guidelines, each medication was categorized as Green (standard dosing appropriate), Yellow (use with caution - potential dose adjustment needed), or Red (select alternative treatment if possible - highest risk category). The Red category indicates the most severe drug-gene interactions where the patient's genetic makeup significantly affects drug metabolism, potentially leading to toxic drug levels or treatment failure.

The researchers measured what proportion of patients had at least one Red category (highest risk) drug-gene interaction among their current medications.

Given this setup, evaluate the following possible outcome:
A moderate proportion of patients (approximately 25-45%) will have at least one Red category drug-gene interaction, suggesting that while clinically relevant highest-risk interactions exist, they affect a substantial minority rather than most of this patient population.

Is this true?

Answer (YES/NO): NO